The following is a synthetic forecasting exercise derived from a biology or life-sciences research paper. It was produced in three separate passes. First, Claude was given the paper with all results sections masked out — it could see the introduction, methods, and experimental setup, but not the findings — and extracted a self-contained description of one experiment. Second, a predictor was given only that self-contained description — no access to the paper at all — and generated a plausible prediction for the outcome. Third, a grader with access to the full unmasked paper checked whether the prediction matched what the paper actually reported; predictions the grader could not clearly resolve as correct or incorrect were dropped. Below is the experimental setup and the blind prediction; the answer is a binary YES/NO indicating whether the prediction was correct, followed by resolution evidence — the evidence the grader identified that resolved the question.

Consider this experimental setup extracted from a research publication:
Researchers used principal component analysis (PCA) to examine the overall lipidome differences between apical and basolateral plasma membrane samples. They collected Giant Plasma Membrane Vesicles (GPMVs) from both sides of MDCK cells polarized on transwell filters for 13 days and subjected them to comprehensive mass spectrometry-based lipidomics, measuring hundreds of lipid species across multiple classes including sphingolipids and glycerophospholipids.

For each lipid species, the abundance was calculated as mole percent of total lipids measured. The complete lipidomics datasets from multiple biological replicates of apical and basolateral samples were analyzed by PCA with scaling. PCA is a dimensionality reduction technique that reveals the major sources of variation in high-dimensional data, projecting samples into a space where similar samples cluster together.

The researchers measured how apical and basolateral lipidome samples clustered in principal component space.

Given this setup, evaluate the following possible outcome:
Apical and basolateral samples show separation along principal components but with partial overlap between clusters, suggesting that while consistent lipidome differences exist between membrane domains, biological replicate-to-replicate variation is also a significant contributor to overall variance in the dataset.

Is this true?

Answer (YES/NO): NO